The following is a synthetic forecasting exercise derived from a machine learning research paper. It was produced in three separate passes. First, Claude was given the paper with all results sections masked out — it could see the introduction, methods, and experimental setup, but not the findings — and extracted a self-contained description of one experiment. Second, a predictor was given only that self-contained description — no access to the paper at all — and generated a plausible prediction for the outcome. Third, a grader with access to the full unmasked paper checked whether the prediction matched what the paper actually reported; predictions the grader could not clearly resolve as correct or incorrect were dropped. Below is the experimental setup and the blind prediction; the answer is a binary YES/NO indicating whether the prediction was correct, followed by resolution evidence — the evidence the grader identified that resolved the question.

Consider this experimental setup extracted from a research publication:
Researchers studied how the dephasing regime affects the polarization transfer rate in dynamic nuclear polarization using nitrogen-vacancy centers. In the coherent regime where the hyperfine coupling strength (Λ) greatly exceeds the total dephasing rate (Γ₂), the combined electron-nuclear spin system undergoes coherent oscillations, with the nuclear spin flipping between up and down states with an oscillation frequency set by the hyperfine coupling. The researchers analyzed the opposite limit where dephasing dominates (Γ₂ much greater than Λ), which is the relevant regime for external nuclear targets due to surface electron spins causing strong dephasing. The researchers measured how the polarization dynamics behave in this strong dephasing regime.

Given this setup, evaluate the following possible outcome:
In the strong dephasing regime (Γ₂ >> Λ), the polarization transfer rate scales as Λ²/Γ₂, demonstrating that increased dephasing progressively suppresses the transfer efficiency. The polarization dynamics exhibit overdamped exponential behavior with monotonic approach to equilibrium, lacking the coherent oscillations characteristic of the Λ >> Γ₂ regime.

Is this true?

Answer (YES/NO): YES